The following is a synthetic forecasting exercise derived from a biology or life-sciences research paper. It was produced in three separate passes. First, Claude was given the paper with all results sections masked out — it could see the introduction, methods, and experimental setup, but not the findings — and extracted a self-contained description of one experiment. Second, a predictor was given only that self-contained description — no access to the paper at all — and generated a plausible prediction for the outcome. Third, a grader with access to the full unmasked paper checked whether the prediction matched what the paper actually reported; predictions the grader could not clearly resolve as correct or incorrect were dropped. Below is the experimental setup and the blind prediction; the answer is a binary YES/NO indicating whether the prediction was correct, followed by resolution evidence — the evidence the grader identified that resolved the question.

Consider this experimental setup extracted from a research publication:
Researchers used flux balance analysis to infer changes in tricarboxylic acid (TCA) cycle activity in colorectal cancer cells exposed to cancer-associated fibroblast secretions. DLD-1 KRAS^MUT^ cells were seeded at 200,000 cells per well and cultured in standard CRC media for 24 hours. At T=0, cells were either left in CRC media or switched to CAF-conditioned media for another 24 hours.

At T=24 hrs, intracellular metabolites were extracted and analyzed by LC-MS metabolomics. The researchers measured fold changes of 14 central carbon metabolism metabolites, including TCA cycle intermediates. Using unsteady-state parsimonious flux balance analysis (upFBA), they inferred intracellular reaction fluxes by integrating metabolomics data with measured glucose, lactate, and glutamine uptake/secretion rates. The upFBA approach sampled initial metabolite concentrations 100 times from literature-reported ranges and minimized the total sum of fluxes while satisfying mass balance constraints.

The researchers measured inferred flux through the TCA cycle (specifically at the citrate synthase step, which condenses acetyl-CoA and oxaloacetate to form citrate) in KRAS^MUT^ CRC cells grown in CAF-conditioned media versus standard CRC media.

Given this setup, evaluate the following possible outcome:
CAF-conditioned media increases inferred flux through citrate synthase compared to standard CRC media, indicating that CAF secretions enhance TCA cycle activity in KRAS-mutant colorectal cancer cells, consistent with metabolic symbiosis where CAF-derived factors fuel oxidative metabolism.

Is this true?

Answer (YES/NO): NO